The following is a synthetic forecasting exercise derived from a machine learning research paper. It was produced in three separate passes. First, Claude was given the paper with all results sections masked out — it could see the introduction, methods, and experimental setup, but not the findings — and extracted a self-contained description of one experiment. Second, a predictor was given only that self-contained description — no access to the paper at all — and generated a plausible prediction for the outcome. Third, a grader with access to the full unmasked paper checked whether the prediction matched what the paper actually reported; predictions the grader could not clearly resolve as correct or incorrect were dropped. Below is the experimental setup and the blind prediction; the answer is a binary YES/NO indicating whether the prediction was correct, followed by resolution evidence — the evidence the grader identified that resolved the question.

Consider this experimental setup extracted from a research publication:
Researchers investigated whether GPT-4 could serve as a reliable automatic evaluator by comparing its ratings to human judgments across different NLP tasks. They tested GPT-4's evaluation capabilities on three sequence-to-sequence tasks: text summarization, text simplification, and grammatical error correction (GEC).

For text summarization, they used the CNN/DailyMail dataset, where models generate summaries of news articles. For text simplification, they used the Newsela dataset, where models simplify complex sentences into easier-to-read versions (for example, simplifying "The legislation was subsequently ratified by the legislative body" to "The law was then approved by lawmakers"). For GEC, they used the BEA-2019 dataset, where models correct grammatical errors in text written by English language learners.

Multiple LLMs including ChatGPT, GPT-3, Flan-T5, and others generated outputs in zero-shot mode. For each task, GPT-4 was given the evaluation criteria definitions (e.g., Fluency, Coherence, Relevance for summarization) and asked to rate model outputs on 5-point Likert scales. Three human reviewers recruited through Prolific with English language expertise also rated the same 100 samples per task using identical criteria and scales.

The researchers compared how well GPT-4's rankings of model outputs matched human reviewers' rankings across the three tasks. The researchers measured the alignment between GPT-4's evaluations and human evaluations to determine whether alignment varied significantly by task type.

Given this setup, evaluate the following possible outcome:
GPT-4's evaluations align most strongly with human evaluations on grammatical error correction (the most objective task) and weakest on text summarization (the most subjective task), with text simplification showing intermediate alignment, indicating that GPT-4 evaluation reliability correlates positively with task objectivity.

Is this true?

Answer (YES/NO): NO